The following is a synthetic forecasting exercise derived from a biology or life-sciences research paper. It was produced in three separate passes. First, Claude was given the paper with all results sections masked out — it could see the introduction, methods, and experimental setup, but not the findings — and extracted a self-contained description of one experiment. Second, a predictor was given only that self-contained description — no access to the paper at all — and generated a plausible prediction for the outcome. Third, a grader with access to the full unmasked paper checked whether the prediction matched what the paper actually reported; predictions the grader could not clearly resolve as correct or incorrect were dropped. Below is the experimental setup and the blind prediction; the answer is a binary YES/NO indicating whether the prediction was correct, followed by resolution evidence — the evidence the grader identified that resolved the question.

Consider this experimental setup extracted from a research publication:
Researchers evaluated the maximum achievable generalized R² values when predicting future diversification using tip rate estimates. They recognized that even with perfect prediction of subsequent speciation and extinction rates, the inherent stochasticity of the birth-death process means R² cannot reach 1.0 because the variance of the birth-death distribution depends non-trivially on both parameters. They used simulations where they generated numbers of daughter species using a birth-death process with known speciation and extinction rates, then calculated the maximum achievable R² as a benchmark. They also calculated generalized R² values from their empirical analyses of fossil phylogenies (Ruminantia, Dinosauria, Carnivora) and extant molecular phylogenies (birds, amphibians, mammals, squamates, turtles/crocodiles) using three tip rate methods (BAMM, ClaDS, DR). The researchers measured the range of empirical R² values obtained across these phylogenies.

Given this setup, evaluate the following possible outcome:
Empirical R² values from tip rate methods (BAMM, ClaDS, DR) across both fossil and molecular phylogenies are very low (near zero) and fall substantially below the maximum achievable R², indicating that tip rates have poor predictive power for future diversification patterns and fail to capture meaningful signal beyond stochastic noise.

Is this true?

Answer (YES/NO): NO